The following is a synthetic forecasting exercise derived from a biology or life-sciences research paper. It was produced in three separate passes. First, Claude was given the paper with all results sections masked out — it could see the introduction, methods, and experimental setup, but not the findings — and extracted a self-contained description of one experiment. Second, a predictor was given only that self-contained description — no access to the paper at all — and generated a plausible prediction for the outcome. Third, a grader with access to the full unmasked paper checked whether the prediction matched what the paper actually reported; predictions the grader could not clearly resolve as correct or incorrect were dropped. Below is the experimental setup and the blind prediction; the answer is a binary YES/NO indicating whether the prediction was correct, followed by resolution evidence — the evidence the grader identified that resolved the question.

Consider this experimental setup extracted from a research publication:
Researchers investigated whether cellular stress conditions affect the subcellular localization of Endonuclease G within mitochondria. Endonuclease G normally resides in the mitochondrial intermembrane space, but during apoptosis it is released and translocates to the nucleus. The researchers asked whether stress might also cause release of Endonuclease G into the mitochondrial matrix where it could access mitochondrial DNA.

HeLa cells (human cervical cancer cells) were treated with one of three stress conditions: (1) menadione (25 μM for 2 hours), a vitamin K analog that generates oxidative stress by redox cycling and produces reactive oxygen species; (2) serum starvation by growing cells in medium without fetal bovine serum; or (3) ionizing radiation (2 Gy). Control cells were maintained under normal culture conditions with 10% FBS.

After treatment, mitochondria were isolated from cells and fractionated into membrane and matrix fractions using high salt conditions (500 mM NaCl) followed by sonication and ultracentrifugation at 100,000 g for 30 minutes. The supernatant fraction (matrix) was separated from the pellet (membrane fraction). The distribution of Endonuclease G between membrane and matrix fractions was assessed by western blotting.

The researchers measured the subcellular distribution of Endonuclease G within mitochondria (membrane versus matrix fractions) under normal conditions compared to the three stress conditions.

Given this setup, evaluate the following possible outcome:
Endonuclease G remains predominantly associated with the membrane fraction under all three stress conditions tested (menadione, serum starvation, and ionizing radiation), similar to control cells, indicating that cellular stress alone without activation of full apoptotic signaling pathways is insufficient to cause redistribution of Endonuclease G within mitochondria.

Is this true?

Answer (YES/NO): NO